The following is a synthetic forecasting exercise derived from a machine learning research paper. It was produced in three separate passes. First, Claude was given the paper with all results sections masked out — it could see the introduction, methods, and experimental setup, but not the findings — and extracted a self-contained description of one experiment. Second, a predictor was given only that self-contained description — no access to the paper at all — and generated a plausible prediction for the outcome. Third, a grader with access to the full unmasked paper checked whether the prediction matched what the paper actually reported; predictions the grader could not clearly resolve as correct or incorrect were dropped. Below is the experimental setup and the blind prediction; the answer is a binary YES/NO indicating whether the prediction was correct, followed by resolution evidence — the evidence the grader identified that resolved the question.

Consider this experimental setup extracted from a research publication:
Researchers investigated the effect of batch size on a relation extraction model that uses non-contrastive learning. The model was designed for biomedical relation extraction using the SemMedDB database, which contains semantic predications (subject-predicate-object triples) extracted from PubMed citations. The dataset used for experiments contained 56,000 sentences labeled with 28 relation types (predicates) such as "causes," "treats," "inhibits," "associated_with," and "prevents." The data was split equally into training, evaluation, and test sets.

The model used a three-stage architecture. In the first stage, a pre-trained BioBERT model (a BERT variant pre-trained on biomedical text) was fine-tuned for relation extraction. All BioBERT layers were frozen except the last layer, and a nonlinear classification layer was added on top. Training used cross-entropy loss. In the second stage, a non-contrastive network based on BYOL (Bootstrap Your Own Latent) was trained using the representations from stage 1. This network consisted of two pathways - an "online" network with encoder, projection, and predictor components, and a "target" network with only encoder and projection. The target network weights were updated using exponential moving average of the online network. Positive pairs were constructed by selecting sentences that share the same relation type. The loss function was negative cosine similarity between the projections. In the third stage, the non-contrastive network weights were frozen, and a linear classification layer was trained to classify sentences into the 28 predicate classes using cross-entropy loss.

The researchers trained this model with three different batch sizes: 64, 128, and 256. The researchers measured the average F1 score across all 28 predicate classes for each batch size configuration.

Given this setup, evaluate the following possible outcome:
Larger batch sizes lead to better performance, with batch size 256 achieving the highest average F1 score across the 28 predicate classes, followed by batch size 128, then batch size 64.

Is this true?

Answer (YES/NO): NO